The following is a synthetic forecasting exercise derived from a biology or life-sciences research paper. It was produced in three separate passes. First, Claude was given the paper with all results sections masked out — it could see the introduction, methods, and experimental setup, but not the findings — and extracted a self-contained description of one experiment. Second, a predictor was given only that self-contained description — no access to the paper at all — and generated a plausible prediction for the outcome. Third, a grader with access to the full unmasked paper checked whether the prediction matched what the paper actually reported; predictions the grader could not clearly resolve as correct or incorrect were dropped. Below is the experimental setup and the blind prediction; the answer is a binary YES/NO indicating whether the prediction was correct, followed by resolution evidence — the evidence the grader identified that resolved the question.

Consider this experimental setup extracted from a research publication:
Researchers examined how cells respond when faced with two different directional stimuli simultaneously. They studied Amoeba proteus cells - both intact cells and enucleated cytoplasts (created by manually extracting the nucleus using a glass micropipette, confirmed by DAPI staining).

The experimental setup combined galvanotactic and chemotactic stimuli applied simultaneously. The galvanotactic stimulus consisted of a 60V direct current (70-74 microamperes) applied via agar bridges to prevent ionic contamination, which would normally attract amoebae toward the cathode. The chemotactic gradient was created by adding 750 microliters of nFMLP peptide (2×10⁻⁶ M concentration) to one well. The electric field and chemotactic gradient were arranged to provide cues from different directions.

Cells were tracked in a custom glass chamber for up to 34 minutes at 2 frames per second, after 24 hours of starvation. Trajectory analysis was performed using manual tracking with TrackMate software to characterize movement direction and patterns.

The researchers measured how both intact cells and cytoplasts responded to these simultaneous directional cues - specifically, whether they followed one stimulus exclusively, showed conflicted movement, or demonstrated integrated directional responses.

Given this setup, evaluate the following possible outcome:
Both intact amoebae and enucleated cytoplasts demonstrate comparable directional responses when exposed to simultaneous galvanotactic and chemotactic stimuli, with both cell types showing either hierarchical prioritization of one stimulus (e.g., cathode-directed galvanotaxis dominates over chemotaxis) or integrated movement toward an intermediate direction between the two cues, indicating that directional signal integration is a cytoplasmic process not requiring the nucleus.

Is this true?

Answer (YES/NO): NO